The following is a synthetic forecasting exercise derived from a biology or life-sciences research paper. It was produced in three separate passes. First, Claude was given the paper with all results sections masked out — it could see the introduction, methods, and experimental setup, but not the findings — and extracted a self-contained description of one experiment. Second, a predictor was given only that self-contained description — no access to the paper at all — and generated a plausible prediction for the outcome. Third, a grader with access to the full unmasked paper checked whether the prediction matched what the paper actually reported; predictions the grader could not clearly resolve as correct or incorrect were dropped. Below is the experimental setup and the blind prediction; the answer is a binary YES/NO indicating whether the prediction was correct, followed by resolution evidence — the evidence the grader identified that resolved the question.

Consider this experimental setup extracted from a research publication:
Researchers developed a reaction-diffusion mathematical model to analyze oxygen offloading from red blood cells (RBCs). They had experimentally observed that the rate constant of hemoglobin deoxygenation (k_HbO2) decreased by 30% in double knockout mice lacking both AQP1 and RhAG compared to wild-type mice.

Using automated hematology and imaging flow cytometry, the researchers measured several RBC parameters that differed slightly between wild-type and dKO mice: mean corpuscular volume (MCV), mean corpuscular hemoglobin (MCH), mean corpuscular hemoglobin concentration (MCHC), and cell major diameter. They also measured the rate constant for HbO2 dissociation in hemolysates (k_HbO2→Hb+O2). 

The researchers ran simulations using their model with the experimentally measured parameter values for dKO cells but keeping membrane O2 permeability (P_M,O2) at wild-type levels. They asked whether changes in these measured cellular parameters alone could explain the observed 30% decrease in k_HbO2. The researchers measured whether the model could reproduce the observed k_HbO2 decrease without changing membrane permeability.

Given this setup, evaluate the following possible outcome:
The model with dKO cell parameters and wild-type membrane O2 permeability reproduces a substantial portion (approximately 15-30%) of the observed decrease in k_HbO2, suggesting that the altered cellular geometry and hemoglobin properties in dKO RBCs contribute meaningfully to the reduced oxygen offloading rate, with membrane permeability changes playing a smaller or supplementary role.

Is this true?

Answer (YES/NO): NO